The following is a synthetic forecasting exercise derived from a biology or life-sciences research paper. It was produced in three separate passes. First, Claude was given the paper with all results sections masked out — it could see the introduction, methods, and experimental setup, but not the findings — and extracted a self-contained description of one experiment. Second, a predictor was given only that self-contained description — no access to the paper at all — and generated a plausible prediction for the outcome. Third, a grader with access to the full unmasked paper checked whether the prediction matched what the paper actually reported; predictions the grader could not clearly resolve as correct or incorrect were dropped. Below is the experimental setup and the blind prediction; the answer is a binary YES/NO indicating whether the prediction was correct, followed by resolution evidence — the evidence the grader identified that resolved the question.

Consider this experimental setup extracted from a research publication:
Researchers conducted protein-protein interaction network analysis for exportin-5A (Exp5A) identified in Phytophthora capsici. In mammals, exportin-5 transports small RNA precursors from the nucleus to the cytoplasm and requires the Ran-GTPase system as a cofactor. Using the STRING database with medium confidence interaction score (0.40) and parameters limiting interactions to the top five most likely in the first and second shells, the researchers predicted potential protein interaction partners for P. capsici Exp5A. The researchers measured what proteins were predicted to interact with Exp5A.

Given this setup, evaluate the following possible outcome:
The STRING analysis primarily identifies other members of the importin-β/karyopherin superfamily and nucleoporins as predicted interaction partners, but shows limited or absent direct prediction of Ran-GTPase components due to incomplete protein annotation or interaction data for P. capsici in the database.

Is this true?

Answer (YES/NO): NO